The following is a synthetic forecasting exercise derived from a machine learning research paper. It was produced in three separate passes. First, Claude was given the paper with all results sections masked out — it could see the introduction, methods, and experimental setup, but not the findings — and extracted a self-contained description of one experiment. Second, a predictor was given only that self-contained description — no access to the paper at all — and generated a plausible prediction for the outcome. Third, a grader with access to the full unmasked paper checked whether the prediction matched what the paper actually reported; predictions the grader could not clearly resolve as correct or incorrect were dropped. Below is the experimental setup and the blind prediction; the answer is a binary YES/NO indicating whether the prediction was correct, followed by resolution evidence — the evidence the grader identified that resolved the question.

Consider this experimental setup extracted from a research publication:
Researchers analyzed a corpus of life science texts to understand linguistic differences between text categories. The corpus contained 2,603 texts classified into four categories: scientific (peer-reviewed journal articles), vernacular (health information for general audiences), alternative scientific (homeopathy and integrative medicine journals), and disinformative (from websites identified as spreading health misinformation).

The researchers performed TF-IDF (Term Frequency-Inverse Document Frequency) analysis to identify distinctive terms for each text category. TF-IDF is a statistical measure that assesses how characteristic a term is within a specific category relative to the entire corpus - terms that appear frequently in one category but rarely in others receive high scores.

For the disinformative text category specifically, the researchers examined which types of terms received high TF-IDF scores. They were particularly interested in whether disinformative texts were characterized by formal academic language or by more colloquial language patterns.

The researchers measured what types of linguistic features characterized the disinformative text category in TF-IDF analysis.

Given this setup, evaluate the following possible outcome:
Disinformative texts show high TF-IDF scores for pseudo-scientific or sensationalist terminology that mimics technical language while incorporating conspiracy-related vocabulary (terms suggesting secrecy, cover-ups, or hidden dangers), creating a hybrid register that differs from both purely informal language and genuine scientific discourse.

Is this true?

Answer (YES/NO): NO